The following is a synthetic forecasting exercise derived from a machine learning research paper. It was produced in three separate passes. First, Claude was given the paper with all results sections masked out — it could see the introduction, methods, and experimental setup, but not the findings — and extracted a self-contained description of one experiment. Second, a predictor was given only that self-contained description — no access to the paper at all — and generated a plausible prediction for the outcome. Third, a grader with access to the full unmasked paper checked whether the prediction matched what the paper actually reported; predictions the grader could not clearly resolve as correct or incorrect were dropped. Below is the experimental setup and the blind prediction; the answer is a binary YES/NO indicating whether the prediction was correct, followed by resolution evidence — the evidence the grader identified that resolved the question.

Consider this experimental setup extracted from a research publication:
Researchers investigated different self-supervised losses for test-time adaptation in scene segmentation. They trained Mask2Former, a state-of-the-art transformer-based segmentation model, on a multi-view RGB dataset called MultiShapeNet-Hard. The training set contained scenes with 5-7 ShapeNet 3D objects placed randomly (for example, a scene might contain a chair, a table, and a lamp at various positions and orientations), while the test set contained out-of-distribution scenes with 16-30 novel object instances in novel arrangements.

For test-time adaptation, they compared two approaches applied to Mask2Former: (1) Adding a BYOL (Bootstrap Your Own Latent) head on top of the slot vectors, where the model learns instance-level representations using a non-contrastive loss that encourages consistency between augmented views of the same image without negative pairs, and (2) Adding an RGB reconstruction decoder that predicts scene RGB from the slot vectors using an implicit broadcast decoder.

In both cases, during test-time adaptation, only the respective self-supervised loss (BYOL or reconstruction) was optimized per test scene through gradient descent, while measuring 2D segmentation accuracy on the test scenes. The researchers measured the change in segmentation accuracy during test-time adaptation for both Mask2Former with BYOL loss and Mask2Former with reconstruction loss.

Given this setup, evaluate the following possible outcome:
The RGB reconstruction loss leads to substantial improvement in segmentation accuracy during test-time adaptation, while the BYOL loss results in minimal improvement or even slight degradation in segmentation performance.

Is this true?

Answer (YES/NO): NO